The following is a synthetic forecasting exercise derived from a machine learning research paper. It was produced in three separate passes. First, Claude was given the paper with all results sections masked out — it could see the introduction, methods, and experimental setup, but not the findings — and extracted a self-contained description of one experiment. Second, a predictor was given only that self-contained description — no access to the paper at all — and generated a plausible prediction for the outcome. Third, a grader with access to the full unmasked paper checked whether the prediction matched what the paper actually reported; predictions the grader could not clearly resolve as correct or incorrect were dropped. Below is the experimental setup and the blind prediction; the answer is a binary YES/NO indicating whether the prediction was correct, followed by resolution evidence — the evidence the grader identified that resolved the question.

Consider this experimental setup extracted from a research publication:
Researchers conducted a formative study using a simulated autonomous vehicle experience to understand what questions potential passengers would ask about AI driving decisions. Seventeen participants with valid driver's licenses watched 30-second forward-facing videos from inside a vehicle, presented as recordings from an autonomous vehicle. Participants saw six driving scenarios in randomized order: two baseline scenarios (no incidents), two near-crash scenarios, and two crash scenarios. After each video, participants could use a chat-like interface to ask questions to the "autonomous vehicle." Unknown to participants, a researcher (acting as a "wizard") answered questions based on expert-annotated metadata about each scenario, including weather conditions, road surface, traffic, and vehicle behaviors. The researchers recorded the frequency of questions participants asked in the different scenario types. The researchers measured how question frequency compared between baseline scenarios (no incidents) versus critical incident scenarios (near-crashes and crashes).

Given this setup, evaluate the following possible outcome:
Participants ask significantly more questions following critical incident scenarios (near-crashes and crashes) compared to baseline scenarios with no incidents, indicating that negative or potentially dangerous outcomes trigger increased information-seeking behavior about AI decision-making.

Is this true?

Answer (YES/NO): YES